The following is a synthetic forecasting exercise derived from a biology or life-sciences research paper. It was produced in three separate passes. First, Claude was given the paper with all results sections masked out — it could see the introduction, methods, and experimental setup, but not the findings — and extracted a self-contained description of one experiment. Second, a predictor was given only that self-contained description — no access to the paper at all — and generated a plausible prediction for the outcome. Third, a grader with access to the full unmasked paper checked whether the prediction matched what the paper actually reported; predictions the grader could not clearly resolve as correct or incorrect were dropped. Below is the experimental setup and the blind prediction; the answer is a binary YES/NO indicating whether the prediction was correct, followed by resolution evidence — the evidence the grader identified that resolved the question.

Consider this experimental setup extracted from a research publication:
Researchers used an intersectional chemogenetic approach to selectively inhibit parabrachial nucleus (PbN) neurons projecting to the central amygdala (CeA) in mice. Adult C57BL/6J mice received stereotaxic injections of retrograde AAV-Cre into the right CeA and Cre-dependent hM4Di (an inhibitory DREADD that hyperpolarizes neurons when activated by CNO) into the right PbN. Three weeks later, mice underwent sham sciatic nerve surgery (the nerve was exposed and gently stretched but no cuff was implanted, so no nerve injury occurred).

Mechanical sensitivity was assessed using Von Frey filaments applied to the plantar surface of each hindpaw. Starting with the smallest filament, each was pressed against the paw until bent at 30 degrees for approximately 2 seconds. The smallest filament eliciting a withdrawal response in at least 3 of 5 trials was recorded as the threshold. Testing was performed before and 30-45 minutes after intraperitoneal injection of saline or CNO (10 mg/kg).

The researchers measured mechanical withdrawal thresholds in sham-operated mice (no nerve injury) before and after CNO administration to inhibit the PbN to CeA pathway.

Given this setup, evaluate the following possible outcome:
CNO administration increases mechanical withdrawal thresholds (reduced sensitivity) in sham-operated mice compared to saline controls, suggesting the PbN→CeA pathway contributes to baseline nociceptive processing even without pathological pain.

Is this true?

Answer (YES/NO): NO